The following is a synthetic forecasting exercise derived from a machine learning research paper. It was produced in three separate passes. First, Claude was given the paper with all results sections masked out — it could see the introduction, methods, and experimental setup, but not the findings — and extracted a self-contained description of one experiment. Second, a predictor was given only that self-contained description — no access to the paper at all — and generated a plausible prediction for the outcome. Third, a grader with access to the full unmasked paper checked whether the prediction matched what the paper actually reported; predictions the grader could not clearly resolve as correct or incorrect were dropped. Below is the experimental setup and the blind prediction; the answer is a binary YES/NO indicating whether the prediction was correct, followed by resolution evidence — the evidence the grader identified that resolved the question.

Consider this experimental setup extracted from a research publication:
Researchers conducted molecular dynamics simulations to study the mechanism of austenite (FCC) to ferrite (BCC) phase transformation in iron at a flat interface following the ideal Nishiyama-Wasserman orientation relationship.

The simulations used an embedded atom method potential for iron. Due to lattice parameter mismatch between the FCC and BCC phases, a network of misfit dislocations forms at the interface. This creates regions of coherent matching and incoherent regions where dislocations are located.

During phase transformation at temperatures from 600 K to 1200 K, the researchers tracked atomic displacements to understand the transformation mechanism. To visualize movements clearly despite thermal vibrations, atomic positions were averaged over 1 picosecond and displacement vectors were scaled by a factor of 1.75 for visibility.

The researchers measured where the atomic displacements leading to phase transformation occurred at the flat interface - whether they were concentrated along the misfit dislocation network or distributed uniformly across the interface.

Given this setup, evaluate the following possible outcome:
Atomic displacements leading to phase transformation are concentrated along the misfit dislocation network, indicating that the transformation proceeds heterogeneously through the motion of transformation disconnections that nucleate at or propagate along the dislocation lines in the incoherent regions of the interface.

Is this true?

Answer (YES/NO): YES